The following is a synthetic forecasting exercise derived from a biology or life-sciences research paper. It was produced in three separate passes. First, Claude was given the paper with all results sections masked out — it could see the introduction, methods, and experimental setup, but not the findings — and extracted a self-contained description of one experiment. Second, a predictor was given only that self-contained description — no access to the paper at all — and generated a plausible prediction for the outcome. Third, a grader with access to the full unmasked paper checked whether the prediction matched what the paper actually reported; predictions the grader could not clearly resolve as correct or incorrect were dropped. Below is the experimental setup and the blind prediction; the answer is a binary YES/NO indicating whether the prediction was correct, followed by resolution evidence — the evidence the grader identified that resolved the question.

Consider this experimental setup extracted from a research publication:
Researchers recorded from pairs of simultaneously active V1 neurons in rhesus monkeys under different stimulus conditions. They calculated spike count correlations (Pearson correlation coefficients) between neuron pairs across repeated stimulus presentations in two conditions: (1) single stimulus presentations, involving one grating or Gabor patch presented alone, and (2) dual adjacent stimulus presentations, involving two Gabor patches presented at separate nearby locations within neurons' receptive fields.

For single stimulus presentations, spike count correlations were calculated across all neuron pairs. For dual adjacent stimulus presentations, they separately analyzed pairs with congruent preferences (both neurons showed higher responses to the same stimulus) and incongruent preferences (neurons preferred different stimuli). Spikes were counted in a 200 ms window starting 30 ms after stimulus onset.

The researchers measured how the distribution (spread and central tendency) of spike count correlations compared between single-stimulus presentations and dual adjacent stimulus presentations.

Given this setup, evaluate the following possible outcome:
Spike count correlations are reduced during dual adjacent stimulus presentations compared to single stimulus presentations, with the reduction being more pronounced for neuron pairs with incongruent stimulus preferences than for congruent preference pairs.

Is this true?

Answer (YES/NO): NO